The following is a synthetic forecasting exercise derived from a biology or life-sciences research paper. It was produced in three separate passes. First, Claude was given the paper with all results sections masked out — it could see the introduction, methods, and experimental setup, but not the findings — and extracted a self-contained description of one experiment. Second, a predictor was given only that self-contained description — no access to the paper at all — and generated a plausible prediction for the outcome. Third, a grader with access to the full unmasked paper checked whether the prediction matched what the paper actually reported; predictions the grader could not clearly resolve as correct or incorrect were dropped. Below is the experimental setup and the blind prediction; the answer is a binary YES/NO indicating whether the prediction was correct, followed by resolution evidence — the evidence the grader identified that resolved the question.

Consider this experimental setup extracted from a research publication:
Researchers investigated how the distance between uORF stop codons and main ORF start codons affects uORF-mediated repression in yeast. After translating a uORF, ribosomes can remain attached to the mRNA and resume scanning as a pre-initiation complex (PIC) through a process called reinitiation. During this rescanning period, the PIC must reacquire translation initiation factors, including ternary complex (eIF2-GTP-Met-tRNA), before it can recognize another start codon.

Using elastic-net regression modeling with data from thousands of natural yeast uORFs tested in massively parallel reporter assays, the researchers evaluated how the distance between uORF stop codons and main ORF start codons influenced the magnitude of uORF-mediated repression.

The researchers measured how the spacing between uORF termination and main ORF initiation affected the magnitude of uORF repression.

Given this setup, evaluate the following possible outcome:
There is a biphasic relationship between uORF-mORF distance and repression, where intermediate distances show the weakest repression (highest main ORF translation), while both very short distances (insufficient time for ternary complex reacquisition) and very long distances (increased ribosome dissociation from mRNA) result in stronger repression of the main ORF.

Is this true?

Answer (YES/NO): NO